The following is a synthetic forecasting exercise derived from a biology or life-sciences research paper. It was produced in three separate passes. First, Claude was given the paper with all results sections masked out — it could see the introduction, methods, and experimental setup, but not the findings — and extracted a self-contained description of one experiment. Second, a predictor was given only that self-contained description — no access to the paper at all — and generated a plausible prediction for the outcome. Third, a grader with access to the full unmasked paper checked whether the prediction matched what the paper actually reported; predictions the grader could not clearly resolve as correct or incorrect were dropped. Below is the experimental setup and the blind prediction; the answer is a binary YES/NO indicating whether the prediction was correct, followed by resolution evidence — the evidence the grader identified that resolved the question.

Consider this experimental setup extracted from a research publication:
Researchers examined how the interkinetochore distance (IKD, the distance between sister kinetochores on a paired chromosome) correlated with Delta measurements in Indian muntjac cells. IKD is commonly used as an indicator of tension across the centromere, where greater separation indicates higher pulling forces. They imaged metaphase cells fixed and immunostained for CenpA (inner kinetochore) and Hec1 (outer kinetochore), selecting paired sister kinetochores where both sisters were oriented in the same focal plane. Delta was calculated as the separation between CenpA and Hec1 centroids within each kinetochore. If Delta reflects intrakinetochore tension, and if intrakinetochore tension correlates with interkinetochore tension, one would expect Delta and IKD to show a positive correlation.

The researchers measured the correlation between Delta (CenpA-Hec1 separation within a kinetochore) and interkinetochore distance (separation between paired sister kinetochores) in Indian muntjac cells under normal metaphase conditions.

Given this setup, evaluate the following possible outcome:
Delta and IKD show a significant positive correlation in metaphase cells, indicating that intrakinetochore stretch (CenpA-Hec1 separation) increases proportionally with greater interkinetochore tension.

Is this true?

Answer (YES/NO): NO